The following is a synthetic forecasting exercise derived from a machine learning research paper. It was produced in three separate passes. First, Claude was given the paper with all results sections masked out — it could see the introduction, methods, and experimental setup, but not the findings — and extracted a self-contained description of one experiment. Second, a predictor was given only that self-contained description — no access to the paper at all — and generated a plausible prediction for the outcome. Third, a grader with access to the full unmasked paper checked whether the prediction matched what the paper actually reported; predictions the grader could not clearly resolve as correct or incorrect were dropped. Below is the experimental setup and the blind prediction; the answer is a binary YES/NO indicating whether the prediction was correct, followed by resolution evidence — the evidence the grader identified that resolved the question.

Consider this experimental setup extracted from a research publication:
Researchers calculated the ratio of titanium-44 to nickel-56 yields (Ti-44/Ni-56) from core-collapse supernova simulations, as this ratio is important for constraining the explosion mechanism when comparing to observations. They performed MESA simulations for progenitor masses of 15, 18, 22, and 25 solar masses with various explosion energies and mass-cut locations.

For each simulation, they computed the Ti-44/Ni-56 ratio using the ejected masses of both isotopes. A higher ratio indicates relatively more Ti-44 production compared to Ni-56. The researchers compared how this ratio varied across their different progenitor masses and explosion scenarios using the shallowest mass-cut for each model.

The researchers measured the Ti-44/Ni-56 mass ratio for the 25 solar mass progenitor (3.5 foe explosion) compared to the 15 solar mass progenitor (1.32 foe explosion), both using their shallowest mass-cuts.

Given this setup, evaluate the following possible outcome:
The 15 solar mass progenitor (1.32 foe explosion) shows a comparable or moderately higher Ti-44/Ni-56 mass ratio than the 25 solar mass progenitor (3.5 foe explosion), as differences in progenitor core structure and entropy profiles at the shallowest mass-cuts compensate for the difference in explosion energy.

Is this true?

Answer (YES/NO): NO